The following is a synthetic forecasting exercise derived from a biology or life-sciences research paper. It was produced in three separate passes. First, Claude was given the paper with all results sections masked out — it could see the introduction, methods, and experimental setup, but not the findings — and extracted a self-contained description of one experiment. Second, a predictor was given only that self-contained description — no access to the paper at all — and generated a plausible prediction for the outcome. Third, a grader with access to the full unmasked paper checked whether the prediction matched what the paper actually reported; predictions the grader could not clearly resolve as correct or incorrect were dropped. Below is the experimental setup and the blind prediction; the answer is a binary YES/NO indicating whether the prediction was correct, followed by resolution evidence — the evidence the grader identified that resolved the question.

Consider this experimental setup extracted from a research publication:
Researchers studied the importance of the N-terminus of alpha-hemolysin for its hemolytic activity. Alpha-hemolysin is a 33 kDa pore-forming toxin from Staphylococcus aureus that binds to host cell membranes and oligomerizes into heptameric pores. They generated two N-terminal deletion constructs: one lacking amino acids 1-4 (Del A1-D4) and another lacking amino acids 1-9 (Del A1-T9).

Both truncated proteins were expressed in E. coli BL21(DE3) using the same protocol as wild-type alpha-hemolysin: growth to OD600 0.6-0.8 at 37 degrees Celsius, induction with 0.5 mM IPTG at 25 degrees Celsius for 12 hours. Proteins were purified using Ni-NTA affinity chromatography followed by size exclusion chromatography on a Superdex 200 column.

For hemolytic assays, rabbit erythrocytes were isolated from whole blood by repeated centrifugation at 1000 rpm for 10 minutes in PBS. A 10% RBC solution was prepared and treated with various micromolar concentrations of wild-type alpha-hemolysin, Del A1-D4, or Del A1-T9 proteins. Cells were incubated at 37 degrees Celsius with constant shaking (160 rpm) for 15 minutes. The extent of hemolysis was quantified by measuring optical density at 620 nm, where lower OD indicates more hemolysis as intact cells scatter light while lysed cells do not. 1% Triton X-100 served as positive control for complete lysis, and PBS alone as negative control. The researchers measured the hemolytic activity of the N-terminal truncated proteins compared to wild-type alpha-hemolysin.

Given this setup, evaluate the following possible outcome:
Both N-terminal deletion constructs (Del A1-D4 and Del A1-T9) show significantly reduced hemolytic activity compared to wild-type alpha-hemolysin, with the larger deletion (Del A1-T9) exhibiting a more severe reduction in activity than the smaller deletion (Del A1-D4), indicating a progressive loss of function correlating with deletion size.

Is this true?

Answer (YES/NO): YES